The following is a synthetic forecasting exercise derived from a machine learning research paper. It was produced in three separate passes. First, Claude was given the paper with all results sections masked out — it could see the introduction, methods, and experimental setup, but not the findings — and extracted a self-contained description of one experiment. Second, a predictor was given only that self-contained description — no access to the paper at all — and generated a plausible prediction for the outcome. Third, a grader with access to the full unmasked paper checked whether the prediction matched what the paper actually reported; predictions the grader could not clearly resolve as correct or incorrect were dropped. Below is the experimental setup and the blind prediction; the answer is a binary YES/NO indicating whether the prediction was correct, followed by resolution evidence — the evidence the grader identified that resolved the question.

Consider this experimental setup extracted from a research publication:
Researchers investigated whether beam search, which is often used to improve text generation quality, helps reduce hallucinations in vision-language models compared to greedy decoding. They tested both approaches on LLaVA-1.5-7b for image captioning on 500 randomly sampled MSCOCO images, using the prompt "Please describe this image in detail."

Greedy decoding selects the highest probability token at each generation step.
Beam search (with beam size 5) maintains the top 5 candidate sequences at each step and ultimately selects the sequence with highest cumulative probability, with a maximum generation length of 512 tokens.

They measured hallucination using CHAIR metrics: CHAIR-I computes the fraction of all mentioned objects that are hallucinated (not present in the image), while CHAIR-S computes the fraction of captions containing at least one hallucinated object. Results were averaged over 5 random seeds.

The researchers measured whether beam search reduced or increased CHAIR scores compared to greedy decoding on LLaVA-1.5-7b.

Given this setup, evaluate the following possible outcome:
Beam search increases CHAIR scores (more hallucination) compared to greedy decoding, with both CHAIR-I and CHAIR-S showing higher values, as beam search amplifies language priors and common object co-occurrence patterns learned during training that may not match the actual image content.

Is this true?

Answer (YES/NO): YES